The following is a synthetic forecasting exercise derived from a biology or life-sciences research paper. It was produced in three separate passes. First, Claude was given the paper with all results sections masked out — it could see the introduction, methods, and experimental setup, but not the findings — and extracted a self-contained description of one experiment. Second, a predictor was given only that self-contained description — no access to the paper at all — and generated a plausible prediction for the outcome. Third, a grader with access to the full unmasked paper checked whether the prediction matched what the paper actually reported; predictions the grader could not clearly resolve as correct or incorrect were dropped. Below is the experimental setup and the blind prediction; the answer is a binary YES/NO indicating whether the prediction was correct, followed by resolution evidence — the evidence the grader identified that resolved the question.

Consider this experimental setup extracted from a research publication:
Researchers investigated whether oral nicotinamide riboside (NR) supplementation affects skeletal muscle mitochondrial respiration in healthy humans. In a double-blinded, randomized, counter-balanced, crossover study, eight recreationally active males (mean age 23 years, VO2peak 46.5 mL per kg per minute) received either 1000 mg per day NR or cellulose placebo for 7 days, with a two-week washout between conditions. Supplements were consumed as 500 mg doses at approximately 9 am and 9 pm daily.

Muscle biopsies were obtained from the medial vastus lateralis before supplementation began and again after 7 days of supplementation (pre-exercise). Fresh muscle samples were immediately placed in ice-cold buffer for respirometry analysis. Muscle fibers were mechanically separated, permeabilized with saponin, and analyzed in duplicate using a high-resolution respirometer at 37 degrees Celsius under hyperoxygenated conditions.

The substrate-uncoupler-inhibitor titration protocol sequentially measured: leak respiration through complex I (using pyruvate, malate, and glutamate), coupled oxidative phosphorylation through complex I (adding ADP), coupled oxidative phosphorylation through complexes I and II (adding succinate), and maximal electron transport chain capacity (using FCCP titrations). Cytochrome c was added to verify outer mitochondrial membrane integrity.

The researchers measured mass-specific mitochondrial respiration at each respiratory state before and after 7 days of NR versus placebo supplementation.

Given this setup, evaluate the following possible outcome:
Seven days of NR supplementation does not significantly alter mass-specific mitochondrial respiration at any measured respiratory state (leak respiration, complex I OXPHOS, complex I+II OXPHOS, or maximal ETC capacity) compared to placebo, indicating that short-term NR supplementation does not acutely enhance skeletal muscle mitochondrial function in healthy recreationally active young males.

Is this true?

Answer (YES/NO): YES